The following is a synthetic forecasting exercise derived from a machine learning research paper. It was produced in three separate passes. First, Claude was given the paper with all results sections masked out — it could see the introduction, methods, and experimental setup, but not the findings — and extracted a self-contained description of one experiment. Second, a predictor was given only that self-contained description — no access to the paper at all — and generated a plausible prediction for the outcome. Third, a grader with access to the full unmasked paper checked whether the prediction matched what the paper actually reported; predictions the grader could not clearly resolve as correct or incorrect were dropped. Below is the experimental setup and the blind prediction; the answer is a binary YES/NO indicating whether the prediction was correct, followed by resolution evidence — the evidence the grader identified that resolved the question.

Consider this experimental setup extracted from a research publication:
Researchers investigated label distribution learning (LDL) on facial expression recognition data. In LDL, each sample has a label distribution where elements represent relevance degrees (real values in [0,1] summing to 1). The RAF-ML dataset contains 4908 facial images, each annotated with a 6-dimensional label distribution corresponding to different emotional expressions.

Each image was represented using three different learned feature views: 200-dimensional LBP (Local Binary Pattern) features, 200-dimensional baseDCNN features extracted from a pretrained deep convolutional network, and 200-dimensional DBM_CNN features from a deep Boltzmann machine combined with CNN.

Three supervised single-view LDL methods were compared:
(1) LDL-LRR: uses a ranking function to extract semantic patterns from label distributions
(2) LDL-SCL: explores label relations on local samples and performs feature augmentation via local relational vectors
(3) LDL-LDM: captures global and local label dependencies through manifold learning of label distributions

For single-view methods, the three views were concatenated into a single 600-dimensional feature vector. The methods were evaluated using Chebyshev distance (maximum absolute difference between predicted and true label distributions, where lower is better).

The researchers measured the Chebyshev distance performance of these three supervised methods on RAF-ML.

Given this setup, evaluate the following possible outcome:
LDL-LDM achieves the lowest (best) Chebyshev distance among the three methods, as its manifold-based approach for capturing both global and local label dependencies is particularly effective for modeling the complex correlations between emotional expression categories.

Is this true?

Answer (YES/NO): NO